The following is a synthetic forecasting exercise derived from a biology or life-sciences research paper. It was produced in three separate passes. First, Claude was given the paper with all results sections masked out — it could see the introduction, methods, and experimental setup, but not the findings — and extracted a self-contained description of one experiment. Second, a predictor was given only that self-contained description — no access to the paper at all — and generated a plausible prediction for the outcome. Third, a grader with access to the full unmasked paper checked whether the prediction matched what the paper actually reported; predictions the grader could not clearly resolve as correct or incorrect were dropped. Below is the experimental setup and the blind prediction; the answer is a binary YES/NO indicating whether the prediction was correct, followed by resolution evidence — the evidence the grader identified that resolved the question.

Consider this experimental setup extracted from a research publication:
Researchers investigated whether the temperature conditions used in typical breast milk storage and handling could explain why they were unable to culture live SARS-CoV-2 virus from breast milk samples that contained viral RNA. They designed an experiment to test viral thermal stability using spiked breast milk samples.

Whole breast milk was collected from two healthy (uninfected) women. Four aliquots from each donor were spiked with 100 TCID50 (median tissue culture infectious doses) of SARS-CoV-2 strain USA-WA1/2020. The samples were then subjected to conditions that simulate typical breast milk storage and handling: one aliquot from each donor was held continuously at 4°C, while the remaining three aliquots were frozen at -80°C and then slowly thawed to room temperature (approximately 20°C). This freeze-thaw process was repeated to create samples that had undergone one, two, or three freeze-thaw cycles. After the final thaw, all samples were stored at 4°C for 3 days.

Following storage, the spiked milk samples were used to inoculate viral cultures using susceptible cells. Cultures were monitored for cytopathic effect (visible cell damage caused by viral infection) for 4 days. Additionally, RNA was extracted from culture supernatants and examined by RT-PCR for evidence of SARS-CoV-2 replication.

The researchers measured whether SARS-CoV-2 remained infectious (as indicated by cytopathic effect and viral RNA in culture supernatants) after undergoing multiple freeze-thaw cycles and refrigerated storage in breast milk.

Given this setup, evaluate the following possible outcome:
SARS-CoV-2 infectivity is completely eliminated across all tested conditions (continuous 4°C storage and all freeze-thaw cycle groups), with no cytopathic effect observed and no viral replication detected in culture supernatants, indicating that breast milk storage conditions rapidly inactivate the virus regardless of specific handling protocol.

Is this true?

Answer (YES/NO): NO